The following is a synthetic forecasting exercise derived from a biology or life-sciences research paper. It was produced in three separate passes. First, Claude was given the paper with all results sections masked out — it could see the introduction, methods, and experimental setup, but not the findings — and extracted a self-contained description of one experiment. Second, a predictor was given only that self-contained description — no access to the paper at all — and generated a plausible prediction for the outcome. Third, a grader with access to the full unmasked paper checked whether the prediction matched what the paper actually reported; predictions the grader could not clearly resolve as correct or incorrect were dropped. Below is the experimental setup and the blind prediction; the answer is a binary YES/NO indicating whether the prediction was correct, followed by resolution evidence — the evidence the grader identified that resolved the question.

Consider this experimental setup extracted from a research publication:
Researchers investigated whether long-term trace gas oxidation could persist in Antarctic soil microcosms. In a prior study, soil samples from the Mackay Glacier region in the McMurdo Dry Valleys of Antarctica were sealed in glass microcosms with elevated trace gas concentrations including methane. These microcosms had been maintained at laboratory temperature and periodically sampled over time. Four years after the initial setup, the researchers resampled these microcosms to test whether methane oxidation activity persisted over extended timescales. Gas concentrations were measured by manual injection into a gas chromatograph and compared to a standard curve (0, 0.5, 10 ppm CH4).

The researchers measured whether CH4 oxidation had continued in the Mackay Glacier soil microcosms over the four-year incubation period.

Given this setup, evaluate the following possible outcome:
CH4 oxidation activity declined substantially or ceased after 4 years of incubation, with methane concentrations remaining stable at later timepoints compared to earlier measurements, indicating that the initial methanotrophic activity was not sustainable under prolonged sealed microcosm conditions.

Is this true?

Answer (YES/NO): NO